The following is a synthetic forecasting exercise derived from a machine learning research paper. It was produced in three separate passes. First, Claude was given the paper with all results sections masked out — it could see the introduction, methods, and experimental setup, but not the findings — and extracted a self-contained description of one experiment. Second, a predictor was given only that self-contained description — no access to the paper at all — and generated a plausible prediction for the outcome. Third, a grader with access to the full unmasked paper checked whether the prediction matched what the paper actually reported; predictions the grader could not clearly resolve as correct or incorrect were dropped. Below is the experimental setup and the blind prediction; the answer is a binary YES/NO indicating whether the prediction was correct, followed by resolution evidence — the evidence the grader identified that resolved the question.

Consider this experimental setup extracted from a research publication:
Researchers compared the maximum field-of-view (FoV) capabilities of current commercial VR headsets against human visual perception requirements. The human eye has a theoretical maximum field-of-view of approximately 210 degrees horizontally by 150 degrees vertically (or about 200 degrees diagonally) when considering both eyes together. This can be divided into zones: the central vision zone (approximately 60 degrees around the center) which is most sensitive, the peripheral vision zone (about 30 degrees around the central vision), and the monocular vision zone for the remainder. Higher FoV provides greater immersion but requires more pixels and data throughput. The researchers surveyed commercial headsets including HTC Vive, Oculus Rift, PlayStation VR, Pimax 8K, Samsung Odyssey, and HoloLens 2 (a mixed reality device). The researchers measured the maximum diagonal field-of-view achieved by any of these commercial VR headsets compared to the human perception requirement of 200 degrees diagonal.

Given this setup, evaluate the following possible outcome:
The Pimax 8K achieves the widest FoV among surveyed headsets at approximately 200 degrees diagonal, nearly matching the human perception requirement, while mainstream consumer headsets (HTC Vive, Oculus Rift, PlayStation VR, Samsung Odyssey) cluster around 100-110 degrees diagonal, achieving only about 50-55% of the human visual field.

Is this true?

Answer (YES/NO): NO